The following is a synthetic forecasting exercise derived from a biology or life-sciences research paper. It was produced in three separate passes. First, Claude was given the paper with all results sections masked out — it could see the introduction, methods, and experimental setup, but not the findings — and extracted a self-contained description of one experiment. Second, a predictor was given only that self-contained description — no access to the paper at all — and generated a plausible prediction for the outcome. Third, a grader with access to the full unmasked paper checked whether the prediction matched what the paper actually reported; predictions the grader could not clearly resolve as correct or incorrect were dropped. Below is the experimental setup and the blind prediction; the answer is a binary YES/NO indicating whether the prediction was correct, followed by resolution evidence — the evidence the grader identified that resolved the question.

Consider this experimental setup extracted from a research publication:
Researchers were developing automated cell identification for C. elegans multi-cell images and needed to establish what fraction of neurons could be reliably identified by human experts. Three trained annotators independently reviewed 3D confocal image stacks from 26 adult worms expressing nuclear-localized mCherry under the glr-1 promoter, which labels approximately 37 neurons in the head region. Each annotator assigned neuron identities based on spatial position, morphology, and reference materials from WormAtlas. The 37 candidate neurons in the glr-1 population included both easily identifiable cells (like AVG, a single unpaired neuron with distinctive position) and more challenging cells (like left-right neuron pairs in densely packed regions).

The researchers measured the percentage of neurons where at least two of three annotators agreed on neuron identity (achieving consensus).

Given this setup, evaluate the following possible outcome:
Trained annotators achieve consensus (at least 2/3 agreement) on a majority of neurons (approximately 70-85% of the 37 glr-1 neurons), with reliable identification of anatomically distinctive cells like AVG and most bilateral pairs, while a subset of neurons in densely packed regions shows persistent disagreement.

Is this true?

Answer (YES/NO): NO